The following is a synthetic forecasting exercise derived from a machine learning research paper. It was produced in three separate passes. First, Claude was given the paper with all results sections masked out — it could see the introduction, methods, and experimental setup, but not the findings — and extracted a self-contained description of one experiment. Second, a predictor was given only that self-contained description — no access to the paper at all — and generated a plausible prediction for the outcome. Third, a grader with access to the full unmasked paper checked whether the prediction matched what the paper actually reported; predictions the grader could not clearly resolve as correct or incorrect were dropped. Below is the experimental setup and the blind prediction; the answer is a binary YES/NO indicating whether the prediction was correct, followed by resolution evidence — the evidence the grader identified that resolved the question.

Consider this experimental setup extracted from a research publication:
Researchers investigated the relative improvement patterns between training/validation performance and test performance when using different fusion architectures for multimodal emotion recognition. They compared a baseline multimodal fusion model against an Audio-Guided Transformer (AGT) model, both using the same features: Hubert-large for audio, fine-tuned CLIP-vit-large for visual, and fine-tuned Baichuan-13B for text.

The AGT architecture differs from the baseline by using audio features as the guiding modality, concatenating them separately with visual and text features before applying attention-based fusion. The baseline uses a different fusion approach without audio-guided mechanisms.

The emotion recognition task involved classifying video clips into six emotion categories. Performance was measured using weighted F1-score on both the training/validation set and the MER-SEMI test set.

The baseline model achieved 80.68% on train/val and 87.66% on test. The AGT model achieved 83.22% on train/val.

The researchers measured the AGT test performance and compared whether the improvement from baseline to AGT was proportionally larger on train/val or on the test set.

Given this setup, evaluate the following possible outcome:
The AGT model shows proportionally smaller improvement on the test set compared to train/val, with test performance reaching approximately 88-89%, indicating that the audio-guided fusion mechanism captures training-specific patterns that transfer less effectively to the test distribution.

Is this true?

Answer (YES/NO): YES